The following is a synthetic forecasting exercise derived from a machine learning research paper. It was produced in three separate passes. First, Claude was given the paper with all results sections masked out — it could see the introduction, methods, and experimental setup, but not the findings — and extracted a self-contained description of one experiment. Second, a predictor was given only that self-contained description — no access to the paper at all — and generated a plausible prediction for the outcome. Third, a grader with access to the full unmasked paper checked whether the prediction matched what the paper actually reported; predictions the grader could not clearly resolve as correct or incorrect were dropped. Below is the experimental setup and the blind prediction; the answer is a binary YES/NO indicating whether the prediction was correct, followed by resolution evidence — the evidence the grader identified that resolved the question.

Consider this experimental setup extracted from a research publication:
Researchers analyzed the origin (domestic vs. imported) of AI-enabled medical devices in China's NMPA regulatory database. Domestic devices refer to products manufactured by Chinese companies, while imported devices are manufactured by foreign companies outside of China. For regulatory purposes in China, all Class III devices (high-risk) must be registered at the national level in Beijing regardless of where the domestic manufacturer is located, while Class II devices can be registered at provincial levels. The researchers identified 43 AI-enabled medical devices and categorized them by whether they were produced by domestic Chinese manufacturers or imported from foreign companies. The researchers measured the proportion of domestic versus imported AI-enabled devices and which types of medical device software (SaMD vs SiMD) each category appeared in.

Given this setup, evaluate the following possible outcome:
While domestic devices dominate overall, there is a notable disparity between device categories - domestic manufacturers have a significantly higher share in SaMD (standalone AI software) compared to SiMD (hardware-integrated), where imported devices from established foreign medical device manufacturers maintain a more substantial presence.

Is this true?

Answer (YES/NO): NO